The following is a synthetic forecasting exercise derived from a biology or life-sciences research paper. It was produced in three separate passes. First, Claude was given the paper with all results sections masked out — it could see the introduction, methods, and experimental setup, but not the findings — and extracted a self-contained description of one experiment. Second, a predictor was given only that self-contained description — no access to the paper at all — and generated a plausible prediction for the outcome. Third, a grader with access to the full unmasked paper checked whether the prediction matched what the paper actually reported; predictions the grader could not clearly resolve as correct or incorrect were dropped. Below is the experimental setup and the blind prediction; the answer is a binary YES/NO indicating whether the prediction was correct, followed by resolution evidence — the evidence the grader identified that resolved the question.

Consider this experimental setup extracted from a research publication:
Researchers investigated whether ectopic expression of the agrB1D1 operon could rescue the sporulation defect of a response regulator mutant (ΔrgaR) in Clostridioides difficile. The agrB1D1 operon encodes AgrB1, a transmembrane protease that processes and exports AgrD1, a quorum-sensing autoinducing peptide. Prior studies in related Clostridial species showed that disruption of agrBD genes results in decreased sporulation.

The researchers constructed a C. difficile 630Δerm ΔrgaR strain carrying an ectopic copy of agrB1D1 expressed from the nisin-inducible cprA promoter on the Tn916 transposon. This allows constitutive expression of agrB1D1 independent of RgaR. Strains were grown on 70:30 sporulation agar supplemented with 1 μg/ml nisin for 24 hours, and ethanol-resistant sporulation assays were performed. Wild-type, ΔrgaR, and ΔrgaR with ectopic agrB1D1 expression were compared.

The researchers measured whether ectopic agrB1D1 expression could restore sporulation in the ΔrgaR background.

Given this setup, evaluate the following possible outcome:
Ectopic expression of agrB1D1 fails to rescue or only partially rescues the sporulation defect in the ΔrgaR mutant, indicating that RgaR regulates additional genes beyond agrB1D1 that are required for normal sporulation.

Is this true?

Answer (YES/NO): YES